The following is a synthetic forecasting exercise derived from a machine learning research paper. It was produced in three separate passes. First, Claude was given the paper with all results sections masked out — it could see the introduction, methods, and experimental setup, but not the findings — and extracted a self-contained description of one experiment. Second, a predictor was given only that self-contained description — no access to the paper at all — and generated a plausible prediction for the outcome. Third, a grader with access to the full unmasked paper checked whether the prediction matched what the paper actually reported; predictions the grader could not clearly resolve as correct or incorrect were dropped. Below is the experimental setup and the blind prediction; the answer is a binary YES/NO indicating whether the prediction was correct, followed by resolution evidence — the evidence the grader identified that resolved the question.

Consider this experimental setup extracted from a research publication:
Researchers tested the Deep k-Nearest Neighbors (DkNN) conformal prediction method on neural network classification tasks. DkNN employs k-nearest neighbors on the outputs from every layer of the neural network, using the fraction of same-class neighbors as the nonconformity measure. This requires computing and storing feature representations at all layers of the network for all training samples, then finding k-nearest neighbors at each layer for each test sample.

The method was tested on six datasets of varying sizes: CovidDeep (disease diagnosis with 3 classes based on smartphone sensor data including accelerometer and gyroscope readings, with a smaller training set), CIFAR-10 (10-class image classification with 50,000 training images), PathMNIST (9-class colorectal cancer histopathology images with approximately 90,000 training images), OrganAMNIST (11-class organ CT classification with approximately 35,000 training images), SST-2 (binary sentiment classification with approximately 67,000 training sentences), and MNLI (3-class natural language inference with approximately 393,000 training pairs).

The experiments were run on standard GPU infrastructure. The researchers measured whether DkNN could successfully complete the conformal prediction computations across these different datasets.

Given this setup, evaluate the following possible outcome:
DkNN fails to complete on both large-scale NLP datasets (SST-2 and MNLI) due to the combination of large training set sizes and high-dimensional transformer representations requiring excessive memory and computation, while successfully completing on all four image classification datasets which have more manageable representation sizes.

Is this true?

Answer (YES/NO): NO